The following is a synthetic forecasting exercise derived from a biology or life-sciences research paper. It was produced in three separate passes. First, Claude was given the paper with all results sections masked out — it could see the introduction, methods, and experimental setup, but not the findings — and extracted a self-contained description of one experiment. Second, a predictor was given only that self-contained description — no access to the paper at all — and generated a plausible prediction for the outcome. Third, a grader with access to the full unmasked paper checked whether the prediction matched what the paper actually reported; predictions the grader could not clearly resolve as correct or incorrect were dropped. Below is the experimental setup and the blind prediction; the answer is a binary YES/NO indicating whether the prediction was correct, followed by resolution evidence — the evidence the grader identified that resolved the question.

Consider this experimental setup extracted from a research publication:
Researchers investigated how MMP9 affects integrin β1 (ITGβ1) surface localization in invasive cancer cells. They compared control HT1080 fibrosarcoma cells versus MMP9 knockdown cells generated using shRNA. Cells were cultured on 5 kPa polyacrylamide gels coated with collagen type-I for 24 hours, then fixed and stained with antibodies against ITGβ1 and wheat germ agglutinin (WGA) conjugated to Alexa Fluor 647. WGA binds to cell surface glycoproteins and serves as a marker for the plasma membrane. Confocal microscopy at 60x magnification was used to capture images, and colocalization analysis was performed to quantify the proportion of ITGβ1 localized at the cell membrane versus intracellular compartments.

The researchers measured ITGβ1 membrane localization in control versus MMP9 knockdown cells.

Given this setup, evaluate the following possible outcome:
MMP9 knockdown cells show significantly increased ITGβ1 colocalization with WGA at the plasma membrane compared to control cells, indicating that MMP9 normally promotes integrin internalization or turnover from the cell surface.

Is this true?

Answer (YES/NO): NO